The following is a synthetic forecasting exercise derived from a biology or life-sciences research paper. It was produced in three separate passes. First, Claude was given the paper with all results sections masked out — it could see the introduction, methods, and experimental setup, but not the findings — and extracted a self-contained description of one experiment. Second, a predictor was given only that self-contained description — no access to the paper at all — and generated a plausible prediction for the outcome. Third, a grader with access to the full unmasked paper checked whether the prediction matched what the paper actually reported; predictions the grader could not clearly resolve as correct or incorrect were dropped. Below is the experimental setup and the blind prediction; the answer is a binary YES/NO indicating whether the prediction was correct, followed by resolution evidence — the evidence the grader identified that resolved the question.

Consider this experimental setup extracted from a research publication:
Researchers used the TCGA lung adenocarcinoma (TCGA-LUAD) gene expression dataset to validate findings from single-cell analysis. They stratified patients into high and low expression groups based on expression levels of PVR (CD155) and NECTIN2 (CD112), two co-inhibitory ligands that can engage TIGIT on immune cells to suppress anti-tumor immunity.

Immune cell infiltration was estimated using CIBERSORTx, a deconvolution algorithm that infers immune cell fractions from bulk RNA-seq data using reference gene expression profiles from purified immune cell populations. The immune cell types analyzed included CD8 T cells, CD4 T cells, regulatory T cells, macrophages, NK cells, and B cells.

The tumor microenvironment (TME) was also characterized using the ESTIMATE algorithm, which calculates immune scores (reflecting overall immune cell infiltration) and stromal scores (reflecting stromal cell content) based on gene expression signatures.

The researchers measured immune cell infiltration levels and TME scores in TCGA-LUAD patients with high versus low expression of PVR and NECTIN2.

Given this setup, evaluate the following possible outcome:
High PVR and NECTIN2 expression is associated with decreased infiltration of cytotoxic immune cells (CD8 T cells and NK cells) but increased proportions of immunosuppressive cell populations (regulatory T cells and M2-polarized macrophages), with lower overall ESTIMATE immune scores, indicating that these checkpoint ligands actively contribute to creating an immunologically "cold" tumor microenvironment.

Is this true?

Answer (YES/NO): NO